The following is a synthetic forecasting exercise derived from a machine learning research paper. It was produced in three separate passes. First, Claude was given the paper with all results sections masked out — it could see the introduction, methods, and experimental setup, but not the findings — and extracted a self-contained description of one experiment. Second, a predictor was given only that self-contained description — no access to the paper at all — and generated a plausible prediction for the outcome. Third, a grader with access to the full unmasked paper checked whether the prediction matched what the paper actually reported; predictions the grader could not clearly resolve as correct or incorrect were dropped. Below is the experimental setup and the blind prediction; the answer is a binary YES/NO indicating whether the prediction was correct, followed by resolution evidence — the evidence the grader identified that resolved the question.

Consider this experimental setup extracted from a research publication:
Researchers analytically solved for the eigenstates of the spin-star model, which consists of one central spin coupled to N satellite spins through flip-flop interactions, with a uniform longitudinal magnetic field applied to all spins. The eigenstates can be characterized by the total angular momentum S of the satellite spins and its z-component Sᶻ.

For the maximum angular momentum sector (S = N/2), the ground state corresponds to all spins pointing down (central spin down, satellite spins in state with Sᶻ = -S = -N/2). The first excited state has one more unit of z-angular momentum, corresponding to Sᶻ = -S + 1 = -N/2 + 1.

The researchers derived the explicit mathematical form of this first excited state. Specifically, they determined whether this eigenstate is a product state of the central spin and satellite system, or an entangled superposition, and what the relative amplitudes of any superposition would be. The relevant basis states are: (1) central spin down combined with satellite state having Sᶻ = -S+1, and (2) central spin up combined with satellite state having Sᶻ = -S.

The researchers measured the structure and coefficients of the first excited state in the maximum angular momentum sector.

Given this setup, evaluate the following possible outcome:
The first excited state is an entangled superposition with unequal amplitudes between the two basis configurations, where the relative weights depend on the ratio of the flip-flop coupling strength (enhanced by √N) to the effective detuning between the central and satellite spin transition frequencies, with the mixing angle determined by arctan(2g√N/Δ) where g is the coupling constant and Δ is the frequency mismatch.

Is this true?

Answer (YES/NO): NO